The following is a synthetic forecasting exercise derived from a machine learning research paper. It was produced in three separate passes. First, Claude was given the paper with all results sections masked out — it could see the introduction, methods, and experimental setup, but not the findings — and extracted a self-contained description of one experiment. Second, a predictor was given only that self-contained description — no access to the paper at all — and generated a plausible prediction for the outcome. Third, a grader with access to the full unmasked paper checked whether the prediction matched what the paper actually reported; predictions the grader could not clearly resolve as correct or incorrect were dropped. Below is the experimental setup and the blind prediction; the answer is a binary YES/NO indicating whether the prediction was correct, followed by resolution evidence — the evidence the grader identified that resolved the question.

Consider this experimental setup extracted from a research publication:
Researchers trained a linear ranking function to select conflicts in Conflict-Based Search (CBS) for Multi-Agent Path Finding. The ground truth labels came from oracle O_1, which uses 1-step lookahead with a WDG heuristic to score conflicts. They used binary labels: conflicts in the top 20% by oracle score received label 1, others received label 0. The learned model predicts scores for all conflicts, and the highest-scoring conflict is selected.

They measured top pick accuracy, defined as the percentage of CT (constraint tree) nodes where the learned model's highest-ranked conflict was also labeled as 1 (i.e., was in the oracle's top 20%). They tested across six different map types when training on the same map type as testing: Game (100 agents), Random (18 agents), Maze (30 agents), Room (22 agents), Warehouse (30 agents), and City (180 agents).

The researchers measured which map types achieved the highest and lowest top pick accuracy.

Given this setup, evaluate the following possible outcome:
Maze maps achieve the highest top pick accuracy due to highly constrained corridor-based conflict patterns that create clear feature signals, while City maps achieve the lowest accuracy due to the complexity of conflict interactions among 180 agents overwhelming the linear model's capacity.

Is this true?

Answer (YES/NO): NO